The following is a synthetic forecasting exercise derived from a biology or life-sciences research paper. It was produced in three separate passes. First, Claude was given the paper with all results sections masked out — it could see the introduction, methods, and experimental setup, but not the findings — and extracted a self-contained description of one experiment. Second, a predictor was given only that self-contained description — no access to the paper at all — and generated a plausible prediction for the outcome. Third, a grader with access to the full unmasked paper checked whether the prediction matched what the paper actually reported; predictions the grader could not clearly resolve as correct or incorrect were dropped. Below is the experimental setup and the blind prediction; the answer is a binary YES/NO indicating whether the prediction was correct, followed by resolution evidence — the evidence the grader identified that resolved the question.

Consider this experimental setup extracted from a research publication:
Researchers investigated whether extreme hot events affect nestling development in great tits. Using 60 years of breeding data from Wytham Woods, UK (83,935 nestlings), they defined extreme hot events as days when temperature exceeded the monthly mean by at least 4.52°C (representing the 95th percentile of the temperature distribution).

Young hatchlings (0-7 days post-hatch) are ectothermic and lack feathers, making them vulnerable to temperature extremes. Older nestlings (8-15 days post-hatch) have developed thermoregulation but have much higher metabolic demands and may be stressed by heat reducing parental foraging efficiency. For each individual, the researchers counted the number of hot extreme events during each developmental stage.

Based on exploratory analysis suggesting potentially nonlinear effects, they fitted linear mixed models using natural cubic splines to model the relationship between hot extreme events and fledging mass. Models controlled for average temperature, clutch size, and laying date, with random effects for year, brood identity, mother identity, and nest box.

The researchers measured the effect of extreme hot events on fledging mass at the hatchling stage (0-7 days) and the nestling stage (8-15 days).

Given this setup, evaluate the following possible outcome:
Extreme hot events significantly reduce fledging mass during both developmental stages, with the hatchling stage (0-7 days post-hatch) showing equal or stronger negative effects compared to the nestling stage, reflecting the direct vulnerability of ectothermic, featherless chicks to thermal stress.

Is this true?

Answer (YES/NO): NO